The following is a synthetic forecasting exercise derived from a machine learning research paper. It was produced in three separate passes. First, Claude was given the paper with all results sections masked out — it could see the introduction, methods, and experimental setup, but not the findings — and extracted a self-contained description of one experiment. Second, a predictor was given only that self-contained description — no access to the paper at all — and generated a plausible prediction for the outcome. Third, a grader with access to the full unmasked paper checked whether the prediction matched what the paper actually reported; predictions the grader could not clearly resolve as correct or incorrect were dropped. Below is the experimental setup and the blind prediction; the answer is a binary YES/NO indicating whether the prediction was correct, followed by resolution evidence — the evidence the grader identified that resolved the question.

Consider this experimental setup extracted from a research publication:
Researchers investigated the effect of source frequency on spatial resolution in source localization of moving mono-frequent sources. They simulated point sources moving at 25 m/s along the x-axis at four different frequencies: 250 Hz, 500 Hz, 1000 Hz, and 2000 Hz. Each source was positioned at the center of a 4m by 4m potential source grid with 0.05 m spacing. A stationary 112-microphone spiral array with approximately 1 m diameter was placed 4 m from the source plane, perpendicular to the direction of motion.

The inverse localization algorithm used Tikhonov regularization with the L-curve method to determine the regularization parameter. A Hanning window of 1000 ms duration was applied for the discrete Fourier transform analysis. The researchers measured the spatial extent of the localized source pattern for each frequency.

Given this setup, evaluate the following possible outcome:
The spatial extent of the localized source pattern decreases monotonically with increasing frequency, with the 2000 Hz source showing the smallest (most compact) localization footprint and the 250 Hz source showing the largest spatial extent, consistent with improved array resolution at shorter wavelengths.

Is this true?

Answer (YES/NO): YES